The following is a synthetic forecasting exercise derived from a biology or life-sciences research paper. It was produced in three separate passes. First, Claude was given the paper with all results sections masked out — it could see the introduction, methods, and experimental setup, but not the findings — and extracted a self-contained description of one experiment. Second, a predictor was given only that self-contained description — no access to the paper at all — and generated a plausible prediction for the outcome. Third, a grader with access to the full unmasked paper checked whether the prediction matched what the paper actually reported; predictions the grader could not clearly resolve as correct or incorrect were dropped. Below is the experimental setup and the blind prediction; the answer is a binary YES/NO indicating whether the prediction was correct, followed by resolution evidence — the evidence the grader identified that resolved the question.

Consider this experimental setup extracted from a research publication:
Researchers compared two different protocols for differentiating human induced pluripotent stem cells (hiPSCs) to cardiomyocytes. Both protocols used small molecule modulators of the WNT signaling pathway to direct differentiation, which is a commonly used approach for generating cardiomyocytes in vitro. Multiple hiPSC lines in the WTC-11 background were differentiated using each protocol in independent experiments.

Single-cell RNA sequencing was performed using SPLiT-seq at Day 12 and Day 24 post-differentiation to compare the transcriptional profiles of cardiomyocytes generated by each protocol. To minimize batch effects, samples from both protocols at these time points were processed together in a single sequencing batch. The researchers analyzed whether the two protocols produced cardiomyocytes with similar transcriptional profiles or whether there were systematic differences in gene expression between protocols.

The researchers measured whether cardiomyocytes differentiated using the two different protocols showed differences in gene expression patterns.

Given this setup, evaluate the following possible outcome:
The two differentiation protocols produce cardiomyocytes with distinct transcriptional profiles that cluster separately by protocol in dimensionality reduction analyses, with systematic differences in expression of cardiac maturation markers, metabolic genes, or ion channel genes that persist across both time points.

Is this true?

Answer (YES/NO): NO